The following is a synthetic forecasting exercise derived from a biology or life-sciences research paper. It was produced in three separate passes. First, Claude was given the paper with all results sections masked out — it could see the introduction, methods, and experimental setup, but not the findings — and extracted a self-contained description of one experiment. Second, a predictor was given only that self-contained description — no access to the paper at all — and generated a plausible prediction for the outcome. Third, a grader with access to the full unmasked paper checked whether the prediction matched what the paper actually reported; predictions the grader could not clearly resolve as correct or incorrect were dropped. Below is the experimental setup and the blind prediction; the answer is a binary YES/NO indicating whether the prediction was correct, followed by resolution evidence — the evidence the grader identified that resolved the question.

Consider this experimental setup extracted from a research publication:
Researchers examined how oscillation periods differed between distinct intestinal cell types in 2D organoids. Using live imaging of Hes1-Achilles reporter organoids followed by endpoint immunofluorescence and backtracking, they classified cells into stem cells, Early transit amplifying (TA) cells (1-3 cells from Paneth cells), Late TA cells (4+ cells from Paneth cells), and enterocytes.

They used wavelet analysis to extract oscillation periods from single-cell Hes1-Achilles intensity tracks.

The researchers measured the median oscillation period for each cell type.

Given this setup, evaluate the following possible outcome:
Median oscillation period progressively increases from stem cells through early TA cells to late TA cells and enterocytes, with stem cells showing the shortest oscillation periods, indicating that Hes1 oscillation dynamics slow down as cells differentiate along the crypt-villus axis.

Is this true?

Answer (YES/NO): NO